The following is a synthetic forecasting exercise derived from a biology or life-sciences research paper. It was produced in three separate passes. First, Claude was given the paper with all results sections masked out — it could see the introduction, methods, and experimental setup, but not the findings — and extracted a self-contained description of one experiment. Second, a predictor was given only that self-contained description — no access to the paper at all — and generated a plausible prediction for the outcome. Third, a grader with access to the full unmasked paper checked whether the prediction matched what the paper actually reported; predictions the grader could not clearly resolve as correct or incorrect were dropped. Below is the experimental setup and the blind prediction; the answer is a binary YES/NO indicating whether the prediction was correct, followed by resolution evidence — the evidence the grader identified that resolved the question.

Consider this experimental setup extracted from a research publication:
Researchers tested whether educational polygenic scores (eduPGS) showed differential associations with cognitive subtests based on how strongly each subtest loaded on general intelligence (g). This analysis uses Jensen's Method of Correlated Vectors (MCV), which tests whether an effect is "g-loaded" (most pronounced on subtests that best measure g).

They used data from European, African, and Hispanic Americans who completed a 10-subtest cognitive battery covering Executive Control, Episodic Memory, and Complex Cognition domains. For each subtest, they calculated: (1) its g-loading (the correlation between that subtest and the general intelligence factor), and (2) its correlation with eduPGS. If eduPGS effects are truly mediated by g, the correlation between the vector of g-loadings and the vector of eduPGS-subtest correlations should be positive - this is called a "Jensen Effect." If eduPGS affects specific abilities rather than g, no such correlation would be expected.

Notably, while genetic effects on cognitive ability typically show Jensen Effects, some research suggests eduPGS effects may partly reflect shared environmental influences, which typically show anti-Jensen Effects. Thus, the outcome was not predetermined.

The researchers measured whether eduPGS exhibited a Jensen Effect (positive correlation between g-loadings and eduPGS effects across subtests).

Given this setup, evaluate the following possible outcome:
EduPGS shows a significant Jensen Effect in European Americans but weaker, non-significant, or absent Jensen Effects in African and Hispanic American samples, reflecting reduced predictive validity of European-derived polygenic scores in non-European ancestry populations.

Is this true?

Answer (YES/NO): NO